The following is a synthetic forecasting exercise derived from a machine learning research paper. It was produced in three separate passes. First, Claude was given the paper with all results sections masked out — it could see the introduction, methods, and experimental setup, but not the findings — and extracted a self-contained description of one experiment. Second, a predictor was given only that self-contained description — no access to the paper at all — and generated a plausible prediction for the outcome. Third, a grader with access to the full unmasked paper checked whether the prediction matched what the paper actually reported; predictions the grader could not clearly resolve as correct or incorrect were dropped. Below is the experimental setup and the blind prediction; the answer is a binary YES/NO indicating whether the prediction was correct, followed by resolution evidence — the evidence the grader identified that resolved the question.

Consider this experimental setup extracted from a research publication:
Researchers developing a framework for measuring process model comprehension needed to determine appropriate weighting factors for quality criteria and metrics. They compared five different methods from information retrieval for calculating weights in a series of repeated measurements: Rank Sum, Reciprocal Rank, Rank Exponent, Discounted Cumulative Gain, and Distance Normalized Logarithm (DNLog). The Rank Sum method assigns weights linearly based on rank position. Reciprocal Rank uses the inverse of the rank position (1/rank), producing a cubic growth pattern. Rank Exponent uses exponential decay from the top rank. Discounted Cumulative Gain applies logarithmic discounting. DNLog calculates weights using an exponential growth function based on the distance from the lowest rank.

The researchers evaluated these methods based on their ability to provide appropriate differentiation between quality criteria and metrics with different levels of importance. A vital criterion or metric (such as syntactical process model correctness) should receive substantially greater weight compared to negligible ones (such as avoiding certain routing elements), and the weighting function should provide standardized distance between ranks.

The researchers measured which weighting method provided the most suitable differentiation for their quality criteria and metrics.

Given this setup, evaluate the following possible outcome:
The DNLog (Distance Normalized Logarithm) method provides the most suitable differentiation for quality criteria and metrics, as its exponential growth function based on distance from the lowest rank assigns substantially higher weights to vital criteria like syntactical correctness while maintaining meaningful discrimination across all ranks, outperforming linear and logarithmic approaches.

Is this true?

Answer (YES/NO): YES